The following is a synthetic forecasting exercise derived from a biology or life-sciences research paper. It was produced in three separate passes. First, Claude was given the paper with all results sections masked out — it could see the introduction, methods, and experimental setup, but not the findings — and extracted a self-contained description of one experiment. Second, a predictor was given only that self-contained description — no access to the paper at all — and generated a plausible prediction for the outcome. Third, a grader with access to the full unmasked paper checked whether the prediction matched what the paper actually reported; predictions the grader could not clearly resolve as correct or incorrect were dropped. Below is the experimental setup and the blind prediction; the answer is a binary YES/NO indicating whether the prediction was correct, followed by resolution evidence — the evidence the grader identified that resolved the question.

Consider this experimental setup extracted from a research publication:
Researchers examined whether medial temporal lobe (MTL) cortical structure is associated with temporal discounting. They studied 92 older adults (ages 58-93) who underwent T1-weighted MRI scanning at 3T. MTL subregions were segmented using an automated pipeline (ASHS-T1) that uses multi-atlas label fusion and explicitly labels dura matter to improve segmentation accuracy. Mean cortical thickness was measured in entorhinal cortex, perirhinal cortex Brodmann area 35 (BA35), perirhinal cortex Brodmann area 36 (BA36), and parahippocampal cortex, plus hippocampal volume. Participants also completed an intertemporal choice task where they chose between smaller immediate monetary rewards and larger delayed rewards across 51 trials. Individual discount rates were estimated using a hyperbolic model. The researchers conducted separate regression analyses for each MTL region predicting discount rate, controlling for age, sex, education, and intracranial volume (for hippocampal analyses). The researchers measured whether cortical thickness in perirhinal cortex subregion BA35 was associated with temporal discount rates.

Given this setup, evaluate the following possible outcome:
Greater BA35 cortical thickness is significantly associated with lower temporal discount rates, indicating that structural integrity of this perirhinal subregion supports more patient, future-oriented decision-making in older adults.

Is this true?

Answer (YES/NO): NO